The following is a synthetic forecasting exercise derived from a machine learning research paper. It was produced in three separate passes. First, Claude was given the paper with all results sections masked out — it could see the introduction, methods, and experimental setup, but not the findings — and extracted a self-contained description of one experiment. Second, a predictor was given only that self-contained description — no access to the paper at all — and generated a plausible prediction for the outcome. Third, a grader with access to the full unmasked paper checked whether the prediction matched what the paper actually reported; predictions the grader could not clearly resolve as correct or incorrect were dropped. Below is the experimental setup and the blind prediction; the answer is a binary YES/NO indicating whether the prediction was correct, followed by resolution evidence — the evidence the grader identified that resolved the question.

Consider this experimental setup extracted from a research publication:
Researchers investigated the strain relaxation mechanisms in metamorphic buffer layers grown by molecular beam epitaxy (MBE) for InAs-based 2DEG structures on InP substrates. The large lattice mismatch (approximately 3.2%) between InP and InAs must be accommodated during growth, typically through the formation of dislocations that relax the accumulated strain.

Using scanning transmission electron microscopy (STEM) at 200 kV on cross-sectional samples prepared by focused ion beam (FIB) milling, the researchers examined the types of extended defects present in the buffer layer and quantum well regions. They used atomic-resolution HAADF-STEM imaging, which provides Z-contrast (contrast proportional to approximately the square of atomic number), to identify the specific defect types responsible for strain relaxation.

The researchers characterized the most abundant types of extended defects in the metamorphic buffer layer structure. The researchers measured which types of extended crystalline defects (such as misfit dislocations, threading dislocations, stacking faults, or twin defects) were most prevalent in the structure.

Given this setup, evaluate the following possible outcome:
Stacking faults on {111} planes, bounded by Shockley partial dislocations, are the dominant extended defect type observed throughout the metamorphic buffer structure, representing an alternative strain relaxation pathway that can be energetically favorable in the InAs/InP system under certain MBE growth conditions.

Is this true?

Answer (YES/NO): NO